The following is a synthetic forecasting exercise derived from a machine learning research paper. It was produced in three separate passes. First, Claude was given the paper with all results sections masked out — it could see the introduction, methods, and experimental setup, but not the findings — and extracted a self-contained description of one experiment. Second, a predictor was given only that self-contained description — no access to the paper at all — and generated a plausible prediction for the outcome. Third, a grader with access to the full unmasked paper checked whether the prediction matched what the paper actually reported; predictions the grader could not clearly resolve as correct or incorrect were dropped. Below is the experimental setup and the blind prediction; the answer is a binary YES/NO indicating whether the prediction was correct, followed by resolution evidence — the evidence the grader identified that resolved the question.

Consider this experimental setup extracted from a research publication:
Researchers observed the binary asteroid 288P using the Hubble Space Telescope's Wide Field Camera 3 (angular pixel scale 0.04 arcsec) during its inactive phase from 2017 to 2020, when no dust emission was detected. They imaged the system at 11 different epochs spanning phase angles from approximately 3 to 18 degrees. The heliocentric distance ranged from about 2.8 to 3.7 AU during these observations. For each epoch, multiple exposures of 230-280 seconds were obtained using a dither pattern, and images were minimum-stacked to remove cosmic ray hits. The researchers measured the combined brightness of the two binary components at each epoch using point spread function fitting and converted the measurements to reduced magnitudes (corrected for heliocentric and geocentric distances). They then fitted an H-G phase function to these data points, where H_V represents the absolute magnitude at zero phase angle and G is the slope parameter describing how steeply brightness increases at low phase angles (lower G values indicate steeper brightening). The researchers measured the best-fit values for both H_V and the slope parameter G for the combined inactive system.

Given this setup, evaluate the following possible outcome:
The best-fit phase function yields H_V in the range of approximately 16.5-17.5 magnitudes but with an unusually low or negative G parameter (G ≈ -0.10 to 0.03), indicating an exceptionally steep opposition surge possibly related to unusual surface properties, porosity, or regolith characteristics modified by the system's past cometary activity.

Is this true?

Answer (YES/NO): NO